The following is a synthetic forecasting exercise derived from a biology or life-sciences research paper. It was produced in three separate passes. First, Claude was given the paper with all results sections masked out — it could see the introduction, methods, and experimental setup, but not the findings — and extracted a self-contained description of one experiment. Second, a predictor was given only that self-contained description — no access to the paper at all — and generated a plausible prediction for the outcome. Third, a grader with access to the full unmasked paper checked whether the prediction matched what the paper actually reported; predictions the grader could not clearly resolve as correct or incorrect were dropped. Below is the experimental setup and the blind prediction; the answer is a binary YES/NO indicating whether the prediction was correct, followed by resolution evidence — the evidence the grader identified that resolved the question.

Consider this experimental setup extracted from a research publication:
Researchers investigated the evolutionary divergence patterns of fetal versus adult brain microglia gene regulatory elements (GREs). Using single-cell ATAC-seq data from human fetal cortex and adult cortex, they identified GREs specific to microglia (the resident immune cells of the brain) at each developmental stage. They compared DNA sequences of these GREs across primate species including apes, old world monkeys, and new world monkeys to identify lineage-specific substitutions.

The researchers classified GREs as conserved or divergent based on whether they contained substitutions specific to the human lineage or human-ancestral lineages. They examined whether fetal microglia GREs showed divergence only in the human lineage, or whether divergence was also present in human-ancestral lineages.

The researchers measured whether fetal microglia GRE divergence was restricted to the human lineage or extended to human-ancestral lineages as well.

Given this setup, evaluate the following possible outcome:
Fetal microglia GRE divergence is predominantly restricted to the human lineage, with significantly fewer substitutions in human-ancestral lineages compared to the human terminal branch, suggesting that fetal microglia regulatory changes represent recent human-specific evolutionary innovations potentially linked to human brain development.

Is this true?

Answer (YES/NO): NO